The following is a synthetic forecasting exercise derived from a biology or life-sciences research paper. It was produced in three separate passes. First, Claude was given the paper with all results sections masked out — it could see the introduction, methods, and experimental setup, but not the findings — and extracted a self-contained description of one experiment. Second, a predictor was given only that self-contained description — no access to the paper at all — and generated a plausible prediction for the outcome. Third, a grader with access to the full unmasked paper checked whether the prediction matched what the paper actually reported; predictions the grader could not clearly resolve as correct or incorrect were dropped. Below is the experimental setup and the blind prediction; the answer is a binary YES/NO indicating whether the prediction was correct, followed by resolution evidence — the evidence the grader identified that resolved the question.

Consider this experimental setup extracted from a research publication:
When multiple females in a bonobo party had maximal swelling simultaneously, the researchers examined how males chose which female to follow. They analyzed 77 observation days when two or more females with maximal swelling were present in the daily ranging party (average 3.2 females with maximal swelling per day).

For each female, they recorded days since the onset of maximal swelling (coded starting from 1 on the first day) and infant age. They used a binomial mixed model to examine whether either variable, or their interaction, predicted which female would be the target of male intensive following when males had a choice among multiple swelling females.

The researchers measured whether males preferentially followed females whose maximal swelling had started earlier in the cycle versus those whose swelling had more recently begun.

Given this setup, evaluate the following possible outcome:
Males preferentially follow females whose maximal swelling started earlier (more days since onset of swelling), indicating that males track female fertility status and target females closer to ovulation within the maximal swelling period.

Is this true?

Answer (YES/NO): YES